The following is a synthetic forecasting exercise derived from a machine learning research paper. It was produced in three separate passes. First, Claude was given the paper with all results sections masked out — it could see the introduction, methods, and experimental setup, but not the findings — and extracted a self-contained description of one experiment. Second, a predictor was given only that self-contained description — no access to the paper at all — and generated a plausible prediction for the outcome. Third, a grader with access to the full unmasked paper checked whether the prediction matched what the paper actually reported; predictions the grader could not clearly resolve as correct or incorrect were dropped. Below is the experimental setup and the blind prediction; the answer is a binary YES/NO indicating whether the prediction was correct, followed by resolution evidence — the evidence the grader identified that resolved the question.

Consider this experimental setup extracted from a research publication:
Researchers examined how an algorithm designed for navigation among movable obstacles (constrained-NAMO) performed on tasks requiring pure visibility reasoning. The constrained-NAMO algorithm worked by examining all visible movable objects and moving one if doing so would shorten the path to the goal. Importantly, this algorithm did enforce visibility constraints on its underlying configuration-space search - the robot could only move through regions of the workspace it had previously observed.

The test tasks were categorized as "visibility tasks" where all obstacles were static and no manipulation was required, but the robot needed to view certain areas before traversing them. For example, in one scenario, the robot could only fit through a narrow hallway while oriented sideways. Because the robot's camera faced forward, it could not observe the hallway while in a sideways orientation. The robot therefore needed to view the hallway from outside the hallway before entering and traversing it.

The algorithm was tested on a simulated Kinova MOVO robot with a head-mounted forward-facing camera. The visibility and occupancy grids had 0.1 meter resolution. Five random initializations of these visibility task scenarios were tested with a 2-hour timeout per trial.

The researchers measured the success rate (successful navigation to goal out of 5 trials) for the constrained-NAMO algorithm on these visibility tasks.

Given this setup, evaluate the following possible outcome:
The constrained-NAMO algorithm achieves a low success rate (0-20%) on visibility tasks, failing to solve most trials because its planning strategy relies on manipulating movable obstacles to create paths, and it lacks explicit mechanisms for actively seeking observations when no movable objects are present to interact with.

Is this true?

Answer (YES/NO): YES